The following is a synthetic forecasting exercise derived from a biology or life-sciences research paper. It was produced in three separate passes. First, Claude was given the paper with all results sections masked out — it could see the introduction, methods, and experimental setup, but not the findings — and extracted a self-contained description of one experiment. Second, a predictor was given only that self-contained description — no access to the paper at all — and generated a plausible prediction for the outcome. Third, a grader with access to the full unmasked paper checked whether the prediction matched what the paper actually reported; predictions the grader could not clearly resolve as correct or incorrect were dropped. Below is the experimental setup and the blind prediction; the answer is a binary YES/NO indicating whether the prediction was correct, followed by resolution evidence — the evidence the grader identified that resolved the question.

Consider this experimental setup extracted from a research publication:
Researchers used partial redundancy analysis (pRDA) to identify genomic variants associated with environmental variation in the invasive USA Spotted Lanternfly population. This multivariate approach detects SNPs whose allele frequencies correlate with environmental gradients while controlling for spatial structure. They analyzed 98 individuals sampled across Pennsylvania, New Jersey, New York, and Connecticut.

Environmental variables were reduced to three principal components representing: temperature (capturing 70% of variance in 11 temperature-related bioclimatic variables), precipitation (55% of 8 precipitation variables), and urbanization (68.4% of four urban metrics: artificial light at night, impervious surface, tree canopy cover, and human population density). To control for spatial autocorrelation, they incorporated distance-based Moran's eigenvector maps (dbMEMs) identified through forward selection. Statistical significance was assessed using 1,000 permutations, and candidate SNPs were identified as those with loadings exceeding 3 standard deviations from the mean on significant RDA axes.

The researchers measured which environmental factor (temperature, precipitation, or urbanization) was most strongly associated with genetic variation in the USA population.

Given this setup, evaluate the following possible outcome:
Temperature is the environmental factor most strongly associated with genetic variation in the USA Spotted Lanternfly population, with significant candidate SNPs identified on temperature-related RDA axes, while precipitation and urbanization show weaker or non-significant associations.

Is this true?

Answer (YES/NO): YES